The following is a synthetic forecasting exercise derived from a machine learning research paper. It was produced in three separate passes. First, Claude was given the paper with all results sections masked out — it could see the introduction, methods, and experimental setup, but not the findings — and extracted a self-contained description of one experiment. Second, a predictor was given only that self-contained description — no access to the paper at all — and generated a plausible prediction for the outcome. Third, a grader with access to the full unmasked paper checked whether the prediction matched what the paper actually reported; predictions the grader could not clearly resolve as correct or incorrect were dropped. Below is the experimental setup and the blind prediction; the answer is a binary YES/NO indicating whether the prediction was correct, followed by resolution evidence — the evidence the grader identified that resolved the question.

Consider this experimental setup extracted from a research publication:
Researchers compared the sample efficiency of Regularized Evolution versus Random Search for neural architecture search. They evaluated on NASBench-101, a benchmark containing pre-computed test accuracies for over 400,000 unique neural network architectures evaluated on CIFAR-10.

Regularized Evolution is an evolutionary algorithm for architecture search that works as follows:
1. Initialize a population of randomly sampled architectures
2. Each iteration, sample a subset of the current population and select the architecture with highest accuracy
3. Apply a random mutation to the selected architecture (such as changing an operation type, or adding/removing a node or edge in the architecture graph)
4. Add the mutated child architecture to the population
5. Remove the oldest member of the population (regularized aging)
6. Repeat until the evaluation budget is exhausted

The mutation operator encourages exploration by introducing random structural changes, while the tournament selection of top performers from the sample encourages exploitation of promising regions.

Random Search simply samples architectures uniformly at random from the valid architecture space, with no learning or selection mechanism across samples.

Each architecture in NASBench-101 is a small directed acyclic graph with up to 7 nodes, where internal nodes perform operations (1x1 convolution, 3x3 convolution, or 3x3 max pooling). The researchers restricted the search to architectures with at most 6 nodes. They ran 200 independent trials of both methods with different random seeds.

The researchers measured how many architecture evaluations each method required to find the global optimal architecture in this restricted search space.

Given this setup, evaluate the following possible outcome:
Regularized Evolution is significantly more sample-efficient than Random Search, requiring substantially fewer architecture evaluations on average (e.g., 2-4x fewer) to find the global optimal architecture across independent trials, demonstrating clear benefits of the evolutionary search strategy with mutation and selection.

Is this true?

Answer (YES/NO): NO